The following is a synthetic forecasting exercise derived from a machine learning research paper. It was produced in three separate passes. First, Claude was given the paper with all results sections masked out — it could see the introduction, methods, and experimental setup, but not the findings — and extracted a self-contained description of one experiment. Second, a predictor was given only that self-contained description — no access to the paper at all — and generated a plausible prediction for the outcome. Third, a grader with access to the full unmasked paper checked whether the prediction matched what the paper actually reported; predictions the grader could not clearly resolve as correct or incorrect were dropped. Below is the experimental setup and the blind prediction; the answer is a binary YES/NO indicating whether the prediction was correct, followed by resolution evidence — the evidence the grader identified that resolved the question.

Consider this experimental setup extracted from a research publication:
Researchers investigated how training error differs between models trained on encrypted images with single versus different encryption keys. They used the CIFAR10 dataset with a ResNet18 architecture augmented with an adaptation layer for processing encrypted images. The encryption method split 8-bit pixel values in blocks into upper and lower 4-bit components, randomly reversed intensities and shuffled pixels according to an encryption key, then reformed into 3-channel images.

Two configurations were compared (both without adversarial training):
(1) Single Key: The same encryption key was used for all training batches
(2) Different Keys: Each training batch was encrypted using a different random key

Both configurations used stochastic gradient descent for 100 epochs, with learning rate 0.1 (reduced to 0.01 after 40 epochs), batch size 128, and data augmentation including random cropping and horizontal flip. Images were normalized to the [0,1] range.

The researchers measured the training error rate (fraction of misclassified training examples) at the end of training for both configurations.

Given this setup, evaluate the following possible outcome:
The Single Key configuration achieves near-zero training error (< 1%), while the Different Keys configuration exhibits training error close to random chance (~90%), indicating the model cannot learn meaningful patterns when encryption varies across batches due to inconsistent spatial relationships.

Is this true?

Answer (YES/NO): NO